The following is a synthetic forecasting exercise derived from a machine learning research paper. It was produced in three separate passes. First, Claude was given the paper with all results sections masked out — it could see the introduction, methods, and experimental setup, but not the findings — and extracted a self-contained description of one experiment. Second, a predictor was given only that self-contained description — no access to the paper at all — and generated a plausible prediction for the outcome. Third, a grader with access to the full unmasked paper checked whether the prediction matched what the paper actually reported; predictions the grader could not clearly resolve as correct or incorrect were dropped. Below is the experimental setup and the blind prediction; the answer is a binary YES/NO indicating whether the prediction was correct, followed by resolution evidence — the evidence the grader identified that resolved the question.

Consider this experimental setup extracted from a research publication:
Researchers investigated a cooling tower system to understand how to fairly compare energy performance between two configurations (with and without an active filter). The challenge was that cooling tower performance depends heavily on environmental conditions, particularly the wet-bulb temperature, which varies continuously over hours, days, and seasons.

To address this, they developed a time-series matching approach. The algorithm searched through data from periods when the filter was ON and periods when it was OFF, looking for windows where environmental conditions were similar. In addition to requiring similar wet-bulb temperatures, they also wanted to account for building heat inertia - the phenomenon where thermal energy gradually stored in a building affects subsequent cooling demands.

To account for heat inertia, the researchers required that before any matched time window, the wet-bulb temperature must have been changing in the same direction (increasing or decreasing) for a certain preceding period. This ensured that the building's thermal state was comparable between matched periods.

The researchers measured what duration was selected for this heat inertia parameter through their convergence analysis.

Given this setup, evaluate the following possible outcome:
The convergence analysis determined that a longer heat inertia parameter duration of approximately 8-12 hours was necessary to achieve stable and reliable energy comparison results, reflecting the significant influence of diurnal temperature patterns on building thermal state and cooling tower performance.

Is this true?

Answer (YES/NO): NO